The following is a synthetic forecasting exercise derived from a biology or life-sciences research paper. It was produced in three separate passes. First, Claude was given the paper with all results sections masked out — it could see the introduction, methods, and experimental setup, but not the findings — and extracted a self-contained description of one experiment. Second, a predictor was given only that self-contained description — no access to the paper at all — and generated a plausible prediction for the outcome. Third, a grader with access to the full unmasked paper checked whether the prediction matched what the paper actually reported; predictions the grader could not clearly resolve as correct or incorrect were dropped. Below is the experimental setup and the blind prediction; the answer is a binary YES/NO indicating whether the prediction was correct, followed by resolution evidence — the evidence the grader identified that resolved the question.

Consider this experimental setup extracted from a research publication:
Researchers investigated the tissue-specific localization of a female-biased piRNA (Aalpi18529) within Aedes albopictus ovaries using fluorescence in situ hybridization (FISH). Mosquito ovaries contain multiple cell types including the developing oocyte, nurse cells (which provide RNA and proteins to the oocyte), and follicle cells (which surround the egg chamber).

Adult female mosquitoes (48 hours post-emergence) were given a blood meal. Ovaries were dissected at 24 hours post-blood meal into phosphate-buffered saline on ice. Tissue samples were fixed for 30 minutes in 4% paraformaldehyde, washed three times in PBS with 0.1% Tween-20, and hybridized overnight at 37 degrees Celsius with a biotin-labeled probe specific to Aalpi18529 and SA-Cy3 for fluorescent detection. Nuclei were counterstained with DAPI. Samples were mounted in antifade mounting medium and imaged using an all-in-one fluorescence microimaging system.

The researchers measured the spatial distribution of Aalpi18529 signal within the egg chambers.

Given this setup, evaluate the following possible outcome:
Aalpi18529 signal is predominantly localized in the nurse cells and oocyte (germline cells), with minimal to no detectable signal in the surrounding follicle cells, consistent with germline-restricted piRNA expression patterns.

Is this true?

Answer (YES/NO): NO